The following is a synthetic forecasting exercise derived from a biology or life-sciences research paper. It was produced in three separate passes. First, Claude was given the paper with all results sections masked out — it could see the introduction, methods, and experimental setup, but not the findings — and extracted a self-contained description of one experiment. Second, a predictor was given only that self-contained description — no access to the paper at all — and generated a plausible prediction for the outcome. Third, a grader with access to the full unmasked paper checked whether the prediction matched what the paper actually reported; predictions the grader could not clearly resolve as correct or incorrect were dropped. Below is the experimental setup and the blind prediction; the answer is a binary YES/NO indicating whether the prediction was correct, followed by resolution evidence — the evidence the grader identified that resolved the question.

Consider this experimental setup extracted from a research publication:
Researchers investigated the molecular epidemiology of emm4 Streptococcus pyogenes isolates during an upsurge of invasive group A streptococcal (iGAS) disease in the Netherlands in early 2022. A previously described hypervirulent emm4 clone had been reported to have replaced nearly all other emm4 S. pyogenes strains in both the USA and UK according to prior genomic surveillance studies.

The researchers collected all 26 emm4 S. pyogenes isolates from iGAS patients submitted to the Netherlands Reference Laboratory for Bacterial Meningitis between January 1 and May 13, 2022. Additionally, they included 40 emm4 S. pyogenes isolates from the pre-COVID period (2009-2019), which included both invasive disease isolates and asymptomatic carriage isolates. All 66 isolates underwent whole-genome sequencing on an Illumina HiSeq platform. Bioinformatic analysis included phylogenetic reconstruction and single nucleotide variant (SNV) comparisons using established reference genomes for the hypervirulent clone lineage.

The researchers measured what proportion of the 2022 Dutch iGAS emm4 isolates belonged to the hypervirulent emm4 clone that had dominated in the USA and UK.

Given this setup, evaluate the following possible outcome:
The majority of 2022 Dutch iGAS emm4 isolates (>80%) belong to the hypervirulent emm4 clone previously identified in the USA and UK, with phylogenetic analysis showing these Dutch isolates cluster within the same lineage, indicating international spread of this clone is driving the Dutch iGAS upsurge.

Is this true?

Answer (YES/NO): NO